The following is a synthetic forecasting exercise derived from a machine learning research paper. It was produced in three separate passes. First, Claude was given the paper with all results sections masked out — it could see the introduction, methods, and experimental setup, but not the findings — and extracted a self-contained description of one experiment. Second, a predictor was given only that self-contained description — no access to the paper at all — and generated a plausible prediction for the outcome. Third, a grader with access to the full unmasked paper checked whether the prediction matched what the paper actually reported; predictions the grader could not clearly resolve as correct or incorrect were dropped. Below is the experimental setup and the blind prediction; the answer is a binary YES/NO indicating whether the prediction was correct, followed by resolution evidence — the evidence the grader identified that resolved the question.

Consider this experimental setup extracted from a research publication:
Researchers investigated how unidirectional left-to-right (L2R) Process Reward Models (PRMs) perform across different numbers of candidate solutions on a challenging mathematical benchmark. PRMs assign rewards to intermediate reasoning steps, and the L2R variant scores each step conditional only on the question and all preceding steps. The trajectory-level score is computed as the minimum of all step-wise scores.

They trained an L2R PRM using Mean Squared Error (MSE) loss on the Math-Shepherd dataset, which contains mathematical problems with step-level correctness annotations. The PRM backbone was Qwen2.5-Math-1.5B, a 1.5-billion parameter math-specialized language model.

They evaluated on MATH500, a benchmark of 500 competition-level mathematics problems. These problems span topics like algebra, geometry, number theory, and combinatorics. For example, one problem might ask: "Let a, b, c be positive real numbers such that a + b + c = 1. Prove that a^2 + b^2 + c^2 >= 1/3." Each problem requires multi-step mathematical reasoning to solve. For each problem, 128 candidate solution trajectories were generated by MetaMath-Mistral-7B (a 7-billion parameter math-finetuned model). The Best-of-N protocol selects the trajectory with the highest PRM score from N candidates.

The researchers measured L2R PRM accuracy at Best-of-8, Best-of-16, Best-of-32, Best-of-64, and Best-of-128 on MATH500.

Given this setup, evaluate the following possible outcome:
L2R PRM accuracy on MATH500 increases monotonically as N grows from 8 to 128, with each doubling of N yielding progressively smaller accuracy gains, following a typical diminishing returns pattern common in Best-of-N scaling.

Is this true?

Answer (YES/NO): NO